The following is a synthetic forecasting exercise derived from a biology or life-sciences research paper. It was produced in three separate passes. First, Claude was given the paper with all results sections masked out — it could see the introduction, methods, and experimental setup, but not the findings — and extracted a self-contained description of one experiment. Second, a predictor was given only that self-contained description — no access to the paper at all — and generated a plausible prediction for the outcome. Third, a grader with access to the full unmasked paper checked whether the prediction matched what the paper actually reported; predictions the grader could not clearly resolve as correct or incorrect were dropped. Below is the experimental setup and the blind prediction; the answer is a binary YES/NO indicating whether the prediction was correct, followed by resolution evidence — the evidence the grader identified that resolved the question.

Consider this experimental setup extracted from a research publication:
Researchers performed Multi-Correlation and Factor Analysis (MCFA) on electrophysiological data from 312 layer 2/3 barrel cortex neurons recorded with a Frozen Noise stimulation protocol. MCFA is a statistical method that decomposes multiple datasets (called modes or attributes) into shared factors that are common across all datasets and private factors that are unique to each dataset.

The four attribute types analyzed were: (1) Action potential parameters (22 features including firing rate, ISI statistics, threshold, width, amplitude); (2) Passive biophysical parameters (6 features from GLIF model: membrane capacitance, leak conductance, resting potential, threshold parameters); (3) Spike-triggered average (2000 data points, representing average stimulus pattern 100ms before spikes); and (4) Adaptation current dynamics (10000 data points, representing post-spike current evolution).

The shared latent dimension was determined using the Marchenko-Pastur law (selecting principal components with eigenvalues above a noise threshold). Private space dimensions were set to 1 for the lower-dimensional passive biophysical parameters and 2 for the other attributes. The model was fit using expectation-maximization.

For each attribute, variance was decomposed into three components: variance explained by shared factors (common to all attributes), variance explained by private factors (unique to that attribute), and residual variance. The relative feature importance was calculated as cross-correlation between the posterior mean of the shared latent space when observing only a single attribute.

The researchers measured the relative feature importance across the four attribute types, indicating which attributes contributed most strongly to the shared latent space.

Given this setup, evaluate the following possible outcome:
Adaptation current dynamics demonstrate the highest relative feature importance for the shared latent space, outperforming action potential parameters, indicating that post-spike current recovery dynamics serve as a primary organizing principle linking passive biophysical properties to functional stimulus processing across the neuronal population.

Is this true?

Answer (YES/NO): NO